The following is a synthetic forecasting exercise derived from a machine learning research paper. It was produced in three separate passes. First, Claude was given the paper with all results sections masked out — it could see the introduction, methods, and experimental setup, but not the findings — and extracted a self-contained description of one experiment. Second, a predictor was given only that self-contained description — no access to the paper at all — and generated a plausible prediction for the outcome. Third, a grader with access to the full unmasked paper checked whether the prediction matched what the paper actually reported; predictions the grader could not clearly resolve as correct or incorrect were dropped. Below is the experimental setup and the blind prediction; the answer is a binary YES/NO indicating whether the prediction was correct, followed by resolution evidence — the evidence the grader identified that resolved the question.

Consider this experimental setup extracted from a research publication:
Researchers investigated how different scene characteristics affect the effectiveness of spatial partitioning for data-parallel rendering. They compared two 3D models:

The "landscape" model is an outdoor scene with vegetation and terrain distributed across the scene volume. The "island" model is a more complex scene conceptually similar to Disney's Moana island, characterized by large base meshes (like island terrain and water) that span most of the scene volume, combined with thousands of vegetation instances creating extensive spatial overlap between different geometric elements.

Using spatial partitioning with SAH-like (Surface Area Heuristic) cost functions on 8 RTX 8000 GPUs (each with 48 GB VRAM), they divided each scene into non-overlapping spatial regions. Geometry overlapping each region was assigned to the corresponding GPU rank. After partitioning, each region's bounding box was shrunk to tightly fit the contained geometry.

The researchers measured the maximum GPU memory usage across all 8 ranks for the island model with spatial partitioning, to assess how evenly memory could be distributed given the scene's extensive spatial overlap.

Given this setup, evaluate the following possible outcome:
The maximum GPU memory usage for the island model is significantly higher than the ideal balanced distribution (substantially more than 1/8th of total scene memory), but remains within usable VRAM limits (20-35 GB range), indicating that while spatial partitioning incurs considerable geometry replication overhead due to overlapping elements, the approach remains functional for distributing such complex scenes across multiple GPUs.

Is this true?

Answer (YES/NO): NO